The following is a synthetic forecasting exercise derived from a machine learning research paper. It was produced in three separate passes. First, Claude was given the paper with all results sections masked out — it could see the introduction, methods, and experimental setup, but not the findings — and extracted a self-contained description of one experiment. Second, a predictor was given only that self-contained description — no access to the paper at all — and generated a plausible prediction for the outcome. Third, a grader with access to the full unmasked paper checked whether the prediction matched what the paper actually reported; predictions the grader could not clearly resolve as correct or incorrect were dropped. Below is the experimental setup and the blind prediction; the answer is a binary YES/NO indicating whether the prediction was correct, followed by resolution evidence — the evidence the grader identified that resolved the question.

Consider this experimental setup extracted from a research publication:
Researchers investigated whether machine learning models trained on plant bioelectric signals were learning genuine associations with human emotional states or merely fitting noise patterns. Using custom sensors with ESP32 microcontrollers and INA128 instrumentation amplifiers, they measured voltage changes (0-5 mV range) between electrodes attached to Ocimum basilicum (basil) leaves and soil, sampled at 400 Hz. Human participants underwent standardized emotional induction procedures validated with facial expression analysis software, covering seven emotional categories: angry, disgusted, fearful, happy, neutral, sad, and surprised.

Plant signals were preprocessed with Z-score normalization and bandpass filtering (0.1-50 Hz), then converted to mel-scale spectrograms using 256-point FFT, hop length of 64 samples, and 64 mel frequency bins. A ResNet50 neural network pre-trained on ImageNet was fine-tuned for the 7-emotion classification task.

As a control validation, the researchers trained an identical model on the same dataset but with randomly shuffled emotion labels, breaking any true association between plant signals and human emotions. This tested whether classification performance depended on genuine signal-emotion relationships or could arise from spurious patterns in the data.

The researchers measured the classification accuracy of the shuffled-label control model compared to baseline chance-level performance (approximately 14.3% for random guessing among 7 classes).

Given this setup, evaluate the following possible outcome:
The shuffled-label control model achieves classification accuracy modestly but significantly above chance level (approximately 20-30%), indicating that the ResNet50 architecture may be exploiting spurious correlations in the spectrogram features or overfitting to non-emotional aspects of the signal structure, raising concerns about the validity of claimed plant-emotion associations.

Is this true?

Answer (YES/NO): YES